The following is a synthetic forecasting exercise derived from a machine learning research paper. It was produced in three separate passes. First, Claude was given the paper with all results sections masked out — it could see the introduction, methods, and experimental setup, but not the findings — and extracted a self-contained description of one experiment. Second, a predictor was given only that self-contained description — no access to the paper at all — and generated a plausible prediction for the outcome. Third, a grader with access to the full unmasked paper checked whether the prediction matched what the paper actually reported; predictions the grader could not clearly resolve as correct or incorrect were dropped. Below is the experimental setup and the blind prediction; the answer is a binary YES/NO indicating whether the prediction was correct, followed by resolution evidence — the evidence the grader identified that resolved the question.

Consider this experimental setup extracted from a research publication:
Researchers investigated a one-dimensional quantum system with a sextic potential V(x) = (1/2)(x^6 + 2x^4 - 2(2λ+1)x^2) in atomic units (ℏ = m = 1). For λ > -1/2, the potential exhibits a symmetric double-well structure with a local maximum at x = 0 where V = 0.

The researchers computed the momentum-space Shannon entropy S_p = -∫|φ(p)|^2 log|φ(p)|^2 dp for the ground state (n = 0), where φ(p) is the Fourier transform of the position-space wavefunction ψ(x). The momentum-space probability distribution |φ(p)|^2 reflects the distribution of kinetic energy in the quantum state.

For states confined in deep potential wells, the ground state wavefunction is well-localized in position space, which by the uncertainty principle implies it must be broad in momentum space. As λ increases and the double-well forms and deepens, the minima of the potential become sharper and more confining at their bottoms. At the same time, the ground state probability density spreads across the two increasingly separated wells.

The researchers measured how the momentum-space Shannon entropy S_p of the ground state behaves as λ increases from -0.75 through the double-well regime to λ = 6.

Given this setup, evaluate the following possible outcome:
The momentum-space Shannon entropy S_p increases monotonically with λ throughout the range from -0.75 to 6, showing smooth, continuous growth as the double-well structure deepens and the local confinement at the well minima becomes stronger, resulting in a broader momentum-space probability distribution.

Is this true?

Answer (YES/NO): NO